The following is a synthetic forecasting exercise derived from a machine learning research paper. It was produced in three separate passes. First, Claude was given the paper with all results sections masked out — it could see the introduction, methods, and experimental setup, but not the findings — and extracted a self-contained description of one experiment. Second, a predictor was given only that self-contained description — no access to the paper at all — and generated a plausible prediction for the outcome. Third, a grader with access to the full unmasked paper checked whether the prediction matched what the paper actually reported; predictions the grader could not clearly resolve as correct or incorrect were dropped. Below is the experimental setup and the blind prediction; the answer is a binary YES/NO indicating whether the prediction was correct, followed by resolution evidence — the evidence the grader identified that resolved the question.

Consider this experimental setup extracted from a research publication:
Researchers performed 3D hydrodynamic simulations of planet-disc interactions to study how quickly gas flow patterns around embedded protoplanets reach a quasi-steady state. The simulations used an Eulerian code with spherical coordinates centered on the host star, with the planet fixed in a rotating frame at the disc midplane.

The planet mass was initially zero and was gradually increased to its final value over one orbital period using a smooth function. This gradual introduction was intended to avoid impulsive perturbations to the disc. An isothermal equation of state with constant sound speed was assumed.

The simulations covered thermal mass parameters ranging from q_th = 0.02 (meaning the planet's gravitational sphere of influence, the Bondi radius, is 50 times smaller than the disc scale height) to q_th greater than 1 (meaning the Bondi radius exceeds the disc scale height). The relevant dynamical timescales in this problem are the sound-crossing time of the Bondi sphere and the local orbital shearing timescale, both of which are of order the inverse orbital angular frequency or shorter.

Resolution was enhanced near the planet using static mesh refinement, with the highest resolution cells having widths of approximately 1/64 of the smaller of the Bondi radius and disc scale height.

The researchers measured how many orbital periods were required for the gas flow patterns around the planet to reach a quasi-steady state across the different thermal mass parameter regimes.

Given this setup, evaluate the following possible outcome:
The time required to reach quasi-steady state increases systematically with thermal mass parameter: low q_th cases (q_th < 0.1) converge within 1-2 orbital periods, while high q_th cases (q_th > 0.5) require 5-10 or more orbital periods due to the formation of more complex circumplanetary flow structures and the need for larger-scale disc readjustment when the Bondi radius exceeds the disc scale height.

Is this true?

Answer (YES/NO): NO